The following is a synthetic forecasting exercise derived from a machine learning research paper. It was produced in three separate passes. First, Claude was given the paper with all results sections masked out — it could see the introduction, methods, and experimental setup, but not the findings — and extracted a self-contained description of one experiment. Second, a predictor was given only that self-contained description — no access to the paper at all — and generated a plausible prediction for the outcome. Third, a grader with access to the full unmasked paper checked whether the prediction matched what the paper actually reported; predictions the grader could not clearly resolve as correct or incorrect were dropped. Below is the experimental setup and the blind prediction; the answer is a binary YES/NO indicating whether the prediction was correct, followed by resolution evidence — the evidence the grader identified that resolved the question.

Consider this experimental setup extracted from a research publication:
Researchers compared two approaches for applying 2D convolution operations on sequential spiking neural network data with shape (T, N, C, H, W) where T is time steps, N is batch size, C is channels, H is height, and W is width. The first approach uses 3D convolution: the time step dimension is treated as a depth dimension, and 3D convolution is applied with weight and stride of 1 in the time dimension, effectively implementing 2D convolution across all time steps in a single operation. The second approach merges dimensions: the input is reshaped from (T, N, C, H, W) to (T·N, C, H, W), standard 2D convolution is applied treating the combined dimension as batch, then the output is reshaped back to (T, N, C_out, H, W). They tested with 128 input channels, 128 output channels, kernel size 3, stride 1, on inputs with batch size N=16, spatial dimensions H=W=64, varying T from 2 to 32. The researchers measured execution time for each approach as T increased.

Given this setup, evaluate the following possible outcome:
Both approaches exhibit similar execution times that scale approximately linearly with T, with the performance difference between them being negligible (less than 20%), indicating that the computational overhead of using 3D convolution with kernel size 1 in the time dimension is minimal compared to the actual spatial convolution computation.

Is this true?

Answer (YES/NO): NO